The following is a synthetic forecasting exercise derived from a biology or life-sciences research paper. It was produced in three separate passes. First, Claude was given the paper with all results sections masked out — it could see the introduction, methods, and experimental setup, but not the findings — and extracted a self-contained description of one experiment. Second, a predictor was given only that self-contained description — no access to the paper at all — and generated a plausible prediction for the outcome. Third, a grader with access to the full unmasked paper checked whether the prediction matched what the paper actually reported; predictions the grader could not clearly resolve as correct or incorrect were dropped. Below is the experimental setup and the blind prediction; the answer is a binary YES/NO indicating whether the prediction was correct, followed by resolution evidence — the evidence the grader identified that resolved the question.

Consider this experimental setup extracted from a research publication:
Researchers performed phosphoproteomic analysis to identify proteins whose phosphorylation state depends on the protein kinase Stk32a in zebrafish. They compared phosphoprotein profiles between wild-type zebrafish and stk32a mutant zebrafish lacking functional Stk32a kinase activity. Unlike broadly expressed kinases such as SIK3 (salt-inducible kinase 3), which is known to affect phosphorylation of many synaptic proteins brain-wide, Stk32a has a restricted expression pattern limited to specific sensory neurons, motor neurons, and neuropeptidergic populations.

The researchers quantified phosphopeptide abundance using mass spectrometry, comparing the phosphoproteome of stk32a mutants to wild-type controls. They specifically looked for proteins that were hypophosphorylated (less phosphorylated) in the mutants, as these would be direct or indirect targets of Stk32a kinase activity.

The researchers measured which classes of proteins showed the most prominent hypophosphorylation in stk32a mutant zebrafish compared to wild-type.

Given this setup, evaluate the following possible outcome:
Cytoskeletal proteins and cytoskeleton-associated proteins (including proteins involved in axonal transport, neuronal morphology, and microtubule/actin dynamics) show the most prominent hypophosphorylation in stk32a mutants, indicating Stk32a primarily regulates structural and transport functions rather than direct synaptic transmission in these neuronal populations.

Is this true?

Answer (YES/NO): YES